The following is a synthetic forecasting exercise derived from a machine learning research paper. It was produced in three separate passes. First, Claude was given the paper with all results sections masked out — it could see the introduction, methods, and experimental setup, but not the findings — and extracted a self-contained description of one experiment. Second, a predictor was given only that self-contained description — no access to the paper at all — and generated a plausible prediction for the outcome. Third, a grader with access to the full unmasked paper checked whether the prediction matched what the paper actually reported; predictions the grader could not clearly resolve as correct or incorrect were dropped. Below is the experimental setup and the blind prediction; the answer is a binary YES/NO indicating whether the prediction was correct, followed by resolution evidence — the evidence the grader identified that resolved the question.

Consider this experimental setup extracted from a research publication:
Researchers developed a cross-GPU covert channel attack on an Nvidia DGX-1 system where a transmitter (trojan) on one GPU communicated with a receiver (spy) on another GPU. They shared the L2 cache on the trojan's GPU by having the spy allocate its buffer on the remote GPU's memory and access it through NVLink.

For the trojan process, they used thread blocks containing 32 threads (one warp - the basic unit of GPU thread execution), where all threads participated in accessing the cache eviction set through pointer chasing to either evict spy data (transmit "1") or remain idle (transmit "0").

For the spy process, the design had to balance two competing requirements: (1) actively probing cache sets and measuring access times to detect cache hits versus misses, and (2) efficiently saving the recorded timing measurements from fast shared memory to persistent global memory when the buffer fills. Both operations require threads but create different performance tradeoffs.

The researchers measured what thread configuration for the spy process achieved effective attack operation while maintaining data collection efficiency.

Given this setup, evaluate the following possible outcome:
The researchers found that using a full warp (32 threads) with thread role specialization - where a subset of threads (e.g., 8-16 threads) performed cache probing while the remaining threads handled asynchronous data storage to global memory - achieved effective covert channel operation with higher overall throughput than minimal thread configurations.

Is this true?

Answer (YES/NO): NO